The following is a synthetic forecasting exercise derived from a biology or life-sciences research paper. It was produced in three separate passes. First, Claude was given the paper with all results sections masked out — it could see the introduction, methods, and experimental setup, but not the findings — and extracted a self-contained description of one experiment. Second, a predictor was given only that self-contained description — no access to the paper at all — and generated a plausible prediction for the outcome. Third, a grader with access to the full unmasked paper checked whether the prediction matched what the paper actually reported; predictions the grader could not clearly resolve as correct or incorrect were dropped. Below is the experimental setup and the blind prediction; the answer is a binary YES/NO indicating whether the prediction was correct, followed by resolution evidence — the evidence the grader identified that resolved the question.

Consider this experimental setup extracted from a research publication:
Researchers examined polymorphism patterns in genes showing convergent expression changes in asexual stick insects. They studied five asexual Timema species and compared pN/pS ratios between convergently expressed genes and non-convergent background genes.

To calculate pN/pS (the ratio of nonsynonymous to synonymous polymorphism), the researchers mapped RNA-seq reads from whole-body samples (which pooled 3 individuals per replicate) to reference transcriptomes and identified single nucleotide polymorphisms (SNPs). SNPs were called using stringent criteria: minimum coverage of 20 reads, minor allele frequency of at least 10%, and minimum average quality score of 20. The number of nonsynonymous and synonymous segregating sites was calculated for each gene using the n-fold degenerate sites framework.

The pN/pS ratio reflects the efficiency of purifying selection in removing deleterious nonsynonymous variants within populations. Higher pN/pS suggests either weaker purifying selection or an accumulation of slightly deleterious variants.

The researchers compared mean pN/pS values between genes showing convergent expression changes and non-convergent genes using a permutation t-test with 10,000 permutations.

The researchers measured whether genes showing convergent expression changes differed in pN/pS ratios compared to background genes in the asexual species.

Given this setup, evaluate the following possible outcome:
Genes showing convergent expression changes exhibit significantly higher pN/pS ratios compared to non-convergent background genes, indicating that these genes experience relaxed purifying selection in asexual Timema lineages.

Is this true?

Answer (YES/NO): NO